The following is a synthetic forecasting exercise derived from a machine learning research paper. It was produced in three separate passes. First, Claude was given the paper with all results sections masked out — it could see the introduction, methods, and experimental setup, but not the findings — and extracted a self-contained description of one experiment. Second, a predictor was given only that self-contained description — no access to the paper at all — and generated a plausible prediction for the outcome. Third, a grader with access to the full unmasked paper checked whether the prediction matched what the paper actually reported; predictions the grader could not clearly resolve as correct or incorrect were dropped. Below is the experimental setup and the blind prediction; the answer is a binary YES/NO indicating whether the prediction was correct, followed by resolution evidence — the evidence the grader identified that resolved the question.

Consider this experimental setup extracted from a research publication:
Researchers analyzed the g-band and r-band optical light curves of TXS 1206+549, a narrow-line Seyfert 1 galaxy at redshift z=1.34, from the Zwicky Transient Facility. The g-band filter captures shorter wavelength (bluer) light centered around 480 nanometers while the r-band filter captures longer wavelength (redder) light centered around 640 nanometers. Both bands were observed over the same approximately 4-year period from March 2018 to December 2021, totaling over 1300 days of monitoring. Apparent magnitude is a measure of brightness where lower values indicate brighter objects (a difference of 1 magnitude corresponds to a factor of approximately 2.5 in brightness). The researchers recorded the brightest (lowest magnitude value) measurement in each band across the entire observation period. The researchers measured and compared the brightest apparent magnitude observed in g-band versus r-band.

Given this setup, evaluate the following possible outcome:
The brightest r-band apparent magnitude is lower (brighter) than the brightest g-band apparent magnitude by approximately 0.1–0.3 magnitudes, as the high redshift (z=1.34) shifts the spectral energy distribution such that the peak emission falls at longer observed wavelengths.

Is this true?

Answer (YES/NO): NO